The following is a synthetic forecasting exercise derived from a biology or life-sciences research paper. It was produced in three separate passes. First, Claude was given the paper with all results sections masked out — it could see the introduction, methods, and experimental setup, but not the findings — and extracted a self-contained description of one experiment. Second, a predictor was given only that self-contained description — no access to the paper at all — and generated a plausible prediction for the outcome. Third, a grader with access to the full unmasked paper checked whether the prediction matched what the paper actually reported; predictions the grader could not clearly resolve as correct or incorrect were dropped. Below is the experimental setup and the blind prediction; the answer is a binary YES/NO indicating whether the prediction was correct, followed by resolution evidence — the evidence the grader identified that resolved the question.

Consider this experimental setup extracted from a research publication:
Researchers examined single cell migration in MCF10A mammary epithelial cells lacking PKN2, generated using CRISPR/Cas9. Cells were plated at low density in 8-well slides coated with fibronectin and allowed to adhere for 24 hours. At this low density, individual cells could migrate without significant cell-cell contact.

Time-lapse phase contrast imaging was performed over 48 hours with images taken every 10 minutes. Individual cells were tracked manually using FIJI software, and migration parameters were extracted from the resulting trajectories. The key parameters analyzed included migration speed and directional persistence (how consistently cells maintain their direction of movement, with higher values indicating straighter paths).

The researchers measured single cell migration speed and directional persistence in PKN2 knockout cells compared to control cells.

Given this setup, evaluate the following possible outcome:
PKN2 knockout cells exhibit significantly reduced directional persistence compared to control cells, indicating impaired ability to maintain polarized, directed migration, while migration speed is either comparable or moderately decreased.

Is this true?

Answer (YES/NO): NO